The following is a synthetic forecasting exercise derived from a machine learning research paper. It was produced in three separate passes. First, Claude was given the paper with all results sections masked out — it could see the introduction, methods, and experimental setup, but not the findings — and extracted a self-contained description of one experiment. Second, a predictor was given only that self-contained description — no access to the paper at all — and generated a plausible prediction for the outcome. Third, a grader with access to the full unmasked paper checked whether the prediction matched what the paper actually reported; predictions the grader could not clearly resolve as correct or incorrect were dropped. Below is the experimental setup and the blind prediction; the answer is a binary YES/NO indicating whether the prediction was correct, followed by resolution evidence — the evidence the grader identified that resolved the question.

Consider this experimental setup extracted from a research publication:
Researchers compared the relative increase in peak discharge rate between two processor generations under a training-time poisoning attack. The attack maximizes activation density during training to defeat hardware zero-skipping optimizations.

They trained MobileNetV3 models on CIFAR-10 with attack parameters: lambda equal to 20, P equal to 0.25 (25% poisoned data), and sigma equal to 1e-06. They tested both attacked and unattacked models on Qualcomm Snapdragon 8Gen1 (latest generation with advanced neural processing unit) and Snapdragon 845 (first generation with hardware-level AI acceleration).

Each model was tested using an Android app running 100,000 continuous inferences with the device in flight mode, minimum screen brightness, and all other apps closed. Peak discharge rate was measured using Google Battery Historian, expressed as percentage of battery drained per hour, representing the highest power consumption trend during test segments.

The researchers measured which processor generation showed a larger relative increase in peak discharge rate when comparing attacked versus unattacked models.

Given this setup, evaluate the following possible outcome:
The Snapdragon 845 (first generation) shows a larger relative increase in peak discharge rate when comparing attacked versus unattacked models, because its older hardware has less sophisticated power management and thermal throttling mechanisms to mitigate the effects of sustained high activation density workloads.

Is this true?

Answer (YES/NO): NO